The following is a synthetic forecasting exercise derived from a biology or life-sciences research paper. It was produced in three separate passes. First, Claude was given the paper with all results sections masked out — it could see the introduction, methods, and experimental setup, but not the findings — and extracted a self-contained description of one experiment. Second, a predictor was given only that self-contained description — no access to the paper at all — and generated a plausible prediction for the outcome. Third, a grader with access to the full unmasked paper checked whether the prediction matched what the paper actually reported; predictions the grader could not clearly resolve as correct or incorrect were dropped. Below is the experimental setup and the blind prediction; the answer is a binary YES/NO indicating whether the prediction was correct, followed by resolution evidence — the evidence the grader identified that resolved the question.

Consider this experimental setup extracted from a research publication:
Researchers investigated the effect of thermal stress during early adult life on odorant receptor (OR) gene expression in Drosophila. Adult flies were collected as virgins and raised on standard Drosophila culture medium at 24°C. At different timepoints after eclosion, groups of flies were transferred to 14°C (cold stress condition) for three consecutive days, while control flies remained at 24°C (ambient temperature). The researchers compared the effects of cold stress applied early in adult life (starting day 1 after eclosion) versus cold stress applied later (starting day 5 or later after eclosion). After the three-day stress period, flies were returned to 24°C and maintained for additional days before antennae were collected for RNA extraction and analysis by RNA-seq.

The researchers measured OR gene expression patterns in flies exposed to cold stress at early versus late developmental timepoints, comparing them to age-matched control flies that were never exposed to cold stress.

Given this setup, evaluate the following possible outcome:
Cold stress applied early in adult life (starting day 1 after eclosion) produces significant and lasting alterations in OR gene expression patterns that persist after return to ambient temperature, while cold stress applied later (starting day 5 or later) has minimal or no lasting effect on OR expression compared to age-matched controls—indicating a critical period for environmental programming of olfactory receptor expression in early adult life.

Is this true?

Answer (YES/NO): YES